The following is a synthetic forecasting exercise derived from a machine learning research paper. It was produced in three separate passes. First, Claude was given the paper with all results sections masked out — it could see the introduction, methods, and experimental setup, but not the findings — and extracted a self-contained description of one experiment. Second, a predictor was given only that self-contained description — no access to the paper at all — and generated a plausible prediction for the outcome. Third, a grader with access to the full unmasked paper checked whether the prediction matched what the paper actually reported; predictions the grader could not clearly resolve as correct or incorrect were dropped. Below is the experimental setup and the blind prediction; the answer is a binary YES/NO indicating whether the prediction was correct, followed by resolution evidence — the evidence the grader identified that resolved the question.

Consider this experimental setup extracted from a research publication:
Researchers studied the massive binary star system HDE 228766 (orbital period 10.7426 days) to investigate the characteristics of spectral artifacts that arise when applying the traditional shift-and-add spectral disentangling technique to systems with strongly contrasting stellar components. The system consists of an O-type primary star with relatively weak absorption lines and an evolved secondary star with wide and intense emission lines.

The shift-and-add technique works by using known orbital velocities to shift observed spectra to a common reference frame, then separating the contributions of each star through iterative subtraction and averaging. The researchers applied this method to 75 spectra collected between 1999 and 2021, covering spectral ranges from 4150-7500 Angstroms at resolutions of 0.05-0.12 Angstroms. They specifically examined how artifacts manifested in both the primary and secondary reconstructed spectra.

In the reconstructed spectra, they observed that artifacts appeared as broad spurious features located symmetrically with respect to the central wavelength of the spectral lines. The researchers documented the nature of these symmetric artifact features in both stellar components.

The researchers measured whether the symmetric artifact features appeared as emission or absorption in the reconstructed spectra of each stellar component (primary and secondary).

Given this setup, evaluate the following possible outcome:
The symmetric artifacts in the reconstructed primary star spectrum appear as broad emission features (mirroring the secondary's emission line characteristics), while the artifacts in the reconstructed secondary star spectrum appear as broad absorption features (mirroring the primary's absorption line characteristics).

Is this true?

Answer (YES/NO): NO